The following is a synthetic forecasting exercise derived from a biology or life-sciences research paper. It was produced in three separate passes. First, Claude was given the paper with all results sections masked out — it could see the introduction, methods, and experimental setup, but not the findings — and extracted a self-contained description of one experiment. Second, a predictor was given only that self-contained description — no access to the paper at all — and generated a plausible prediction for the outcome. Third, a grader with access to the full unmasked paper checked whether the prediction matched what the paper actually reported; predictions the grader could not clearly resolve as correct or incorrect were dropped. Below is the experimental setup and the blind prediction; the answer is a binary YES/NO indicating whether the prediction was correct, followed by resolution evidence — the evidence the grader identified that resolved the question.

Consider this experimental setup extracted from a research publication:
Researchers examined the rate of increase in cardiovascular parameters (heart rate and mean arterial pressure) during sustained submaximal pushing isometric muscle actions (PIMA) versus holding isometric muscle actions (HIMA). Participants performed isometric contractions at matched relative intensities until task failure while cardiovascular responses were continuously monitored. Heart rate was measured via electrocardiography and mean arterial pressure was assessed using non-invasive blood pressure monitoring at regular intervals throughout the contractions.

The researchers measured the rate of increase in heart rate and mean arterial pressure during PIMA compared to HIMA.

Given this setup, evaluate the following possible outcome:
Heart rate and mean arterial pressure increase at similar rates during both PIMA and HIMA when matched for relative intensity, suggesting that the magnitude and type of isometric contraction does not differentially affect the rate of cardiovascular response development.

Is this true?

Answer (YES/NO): NO